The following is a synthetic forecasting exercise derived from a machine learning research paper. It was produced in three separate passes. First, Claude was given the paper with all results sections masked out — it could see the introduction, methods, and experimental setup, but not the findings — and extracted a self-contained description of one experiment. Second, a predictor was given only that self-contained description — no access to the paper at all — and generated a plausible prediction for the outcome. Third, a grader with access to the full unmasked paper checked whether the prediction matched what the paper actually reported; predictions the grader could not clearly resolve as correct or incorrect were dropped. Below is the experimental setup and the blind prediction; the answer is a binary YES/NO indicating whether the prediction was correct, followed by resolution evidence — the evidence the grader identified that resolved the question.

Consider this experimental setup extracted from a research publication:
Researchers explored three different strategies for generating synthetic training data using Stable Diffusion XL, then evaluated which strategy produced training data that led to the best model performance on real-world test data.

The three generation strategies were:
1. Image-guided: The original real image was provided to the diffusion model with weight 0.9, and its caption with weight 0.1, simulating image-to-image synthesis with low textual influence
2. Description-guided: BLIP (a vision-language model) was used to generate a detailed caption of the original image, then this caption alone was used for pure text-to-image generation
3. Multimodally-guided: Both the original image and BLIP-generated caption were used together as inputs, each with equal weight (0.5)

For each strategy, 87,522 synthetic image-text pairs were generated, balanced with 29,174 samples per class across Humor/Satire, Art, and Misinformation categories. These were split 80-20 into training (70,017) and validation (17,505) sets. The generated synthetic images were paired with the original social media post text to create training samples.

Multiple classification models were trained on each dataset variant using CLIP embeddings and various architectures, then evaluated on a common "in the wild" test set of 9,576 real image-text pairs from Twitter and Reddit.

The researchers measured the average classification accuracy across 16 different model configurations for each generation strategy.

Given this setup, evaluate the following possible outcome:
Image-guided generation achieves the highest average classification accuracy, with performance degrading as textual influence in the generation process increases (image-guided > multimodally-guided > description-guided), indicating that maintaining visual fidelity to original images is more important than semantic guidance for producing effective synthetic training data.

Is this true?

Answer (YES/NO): YES